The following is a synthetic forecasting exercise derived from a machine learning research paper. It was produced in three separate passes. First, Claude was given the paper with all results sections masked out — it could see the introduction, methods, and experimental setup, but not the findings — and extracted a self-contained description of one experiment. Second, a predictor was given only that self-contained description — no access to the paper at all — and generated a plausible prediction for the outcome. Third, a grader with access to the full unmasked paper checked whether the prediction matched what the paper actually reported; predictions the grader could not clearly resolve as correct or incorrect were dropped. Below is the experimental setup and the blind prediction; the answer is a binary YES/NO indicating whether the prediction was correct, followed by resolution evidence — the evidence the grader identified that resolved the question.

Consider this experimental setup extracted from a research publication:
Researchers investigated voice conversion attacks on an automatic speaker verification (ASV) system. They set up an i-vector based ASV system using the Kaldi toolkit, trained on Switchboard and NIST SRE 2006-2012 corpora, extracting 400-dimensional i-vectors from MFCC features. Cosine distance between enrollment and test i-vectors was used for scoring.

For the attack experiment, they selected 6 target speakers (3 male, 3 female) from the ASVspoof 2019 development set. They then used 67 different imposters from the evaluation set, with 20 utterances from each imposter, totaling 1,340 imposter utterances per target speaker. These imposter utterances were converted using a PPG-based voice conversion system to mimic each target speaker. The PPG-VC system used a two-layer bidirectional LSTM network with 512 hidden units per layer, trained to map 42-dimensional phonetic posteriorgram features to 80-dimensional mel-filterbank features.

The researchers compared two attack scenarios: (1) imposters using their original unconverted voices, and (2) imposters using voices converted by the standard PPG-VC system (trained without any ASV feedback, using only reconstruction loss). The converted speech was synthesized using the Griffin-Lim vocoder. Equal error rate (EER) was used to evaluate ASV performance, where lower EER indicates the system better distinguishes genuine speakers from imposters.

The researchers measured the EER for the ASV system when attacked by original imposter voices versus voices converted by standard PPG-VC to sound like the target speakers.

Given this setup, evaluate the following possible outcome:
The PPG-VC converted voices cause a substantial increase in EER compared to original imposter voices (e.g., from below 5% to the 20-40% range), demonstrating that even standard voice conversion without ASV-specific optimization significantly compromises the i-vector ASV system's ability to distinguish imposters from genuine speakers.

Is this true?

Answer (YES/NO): YES